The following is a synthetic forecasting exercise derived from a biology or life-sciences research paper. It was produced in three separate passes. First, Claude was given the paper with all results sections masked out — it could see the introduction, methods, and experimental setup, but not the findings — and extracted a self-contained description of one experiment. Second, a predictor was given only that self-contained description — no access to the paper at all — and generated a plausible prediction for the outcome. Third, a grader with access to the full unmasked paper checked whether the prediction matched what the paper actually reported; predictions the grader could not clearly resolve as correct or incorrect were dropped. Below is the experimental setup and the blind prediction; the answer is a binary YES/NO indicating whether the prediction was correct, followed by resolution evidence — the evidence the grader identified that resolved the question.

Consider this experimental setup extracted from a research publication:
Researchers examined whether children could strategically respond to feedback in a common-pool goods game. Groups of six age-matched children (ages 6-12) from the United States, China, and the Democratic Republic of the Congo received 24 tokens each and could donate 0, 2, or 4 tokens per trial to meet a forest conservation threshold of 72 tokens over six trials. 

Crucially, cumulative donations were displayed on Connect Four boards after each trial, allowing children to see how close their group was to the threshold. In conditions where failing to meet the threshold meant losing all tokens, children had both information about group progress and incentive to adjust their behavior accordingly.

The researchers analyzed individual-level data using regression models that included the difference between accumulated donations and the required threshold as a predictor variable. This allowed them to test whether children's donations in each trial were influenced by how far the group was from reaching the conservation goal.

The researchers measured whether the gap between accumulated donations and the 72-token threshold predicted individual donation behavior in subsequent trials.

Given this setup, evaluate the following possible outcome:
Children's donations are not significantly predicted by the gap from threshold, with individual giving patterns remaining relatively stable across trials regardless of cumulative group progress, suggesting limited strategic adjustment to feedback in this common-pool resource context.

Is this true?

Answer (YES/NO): NO